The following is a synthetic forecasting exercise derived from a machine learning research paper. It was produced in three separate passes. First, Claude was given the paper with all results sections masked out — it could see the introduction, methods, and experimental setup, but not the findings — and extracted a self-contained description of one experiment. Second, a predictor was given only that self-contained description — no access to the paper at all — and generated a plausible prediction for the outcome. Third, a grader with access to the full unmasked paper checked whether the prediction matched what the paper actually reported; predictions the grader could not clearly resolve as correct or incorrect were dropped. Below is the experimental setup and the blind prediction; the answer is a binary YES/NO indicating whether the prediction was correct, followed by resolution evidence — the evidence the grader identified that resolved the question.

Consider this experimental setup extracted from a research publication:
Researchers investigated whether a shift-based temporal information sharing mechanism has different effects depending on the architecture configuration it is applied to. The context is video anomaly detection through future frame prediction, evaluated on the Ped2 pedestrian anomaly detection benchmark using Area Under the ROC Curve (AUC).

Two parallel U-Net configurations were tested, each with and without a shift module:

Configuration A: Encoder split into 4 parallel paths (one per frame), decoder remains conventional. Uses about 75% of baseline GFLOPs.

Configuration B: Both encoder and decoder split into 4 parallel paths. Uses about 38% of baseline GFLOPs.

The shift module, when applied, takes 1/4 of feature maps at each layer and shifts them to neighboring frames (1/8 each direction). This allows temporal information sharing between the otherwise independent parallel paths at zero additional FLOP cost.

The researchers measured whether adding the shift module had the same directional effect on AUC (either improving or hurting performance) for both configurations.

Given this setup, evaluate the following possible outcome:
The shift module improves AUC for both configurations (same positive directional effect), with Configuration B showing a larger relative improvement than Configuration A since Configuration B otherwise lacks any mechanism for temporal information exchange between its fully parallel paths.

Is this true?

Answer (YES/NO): NO